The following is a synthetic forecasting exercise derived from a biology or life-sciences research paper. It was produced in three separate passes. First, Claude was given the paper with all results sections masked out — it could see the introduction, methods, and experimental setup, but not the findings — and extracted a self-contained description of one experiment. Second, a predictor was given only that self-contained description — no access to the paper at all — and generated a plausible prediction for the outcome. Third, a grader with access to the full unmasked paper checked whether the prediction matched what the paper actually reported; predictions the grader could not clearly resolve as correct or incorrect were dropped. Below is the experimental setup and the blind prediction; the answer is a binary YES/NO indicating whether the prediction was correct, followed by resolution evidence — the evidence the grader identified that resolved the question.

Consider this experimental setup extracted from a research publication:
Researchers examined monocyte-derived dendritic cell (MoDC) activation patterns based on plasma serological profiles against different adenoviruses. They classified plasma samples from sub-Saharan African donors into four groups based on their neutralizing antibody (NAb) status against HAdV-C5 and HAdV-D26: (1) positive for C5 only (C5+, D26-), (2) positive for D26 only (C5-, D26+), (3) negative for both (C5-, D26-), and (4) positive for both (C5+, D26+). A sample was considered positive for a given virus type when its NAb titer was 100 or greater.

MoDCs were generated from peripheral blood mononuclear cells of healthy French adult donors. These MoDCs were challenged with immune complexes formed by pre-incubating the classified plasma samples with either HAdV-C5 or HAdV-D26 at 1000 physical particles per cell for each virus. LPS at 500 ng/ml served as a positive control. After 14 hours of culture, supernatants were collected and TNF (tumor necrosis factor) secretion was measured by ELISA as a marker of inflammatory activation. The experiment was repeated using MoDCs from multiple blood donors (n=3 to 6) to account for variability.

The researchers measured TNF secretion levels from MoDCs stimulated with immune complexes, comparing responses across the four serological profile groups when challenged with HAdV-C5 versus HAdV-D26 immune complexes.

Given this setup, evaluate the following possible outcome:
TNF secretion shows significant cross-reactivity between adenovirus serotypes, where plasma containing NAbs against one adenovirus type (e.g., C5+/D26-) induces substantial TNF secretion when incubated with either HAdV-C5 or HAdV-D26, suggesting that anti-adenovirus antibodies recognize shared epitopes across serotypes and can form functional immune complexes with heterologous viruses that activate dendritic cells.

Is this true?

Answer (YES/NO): NO